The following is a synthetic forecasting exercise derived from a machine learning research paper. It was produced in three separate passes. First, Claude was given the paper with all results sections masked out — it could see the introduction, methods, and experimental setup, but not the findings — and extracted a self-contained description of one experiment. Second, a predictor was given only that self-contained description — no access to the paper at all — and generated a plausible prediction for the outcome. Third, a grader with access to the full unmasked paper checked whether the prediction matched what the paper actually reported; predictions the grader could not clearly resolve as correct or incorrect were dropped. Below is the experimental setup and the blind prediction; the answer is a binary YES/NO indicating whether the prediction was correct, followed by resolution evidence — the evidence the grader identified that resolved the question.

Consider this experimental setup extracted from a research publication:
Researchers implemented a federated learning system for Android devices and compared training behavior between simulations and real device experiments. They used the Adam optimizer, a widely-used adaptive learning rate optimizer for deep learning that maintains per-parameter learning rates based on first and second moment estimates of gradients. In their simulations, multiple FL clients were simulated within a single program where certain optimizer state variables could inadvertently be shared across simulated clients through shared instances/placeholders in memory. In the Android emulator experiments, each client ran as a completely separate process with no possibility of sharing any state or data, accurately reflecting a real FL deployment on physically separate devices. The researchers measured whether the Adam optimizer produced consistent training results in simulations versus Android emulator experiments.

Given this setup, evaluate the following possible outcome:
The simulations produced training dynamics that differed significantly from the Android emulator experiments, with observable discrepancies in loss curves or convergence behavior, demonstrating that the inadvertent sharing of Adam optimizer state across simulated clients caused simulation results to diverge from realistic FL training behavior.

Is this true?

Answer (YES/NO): YES